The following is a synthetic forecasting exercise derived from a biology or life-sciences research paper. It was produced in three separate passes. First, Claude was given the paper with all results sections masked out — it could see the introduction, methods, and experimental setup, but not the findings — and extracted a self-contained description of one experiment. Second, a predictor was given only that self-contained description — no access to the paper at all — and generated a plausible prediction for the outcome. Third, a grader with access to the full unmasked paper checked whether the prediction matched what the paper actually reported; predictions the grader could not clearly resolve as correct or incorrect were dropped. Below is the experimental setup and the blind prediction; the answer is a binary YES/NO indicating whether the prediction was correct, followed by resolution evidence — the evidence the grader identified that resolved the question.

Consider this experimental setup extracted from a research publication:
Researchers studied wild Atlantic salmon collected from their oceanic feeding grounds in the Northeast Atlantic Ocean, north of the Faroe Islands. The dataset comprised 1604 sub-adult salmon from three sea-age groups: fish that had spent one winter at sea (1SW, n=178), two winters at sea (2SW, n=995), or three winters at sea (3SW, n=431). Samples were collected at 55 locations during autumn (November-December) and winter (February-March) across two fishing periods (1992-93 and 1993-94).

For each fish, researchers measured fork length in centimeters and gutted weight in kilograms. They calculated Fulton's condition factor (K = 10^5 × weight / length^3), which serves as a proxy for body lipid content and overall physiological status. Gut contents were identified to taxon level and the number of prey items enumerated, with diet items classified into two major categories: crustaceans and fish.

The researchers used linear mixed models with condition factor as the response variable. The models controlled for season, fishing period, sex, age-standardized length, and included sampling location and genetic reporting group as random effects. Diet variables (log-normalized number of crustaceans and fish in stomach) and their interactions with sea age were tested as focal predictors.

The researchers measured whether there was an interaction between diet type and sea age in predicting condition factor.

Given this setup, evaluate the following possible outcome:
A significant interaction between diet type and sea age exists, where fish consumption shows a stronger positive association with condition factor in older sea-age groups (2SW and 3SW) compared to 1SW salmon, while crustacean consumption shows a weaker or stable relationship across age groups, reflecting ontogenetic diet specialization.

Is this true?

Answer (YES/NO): NO